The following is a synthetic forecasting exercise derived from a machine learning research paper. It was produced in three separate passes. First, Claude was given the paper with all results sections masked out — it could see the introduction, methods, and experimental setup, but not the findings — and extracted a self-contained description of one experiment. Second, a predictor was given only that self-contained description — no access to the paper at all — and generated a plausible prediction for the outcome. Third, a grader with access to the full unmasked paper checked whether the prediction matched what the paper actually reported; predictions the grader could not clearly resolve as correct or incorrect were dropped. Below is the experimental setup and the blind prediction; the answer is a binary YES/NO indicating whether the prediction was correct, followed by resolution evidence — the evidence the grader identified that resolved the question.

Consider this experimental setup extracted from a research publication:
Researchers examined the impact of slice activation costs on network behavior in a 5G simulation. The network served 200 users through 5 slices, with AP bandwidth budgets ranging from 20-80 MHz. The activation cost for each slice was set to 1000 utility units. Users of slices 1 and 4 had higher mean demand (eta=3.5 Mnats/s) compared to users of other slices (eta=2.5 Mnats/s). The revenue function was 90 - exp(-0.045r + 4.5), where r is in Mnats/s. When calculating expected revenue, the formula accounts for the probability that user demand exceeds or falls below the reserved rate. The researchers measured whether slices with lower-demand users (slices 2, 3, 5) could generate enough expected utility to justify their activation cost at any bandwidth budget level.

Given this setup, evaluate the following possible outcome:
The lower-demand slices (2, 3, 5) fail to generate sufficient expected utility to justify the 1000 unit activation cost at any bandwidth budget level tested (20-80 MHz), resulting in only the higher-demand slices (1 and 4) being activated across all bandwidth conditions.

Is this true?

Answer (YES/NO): NO